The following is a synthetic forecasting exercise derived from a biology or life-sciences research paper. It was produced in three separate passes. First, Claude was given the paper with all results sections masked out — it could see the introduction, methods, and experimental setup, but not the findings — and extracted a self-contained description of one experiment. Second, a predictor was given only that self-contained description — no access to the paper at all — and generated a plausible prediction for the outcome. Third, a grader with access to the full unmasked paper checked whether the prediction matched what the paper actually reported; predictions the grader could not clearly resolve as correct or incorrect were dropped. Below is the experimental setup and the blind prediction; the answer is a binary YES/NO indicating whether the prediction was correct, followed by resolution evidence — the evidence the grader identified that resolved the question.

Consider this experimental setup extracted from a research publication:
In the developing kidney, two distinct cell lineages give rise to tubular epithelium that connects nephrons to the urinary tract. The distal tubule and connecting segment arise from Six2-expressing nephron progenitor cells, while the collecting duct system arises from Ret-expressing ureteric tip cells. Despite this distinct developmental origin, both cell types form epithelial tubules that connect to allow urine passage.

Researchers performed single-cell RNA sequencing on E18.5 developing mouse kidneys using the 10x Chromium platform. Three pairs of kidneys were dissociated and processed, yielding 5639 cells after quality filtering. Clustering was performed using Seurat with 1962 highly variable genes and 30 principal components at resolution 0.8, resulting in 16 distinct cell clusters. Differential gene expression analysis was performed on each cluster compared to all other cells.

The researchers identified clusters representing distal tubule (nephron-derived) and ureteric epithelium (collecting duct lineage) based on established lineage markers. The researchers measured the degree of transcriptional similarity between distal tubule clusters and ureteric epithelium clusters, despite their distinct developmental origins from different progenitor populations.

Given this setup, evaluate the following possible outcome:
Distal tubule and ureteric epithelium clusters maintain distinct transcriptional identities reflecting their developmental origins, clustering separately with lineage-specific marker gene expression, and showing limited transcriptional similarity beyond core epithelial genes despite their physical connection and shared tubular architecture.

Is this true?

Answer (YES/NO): NO